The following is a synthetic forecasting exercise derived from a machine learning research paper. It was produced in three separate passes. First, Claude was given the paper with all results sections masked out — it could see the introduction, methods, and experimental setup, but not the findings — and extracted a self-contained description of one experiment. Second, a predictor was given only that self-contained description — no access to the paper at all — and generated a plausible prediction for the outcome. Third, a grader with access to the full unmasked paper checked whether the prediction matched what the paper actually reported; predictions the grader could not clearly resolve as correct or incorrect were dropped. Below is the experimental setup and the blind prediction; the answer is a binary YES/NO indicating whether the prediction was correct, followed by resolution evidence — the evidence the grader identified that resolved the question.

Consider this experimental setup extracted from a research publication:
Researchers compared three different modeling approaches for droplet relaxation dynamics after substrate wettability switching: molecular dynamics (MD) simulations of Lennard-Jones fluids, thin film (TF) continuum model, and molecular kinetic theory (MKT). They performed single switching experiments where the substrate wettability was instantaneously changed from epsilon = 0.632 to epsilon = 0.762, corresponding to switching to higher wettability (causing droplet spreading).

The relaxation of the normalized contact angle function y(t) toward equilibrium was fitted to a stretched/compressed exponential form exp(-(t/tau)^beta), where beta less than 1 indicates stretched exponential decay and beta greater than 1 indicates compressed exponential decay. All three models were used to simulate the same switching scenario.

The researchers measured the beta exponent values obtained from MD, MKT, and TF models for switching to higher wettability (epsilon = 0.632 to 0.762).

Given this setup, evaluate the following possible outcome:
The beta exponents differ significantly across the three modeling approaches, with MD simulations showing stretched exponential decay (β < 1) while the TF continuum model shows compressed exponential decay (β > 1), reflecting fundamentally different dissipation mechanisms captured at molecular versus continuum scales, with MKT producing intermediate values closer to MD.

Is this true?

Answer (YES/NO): NO